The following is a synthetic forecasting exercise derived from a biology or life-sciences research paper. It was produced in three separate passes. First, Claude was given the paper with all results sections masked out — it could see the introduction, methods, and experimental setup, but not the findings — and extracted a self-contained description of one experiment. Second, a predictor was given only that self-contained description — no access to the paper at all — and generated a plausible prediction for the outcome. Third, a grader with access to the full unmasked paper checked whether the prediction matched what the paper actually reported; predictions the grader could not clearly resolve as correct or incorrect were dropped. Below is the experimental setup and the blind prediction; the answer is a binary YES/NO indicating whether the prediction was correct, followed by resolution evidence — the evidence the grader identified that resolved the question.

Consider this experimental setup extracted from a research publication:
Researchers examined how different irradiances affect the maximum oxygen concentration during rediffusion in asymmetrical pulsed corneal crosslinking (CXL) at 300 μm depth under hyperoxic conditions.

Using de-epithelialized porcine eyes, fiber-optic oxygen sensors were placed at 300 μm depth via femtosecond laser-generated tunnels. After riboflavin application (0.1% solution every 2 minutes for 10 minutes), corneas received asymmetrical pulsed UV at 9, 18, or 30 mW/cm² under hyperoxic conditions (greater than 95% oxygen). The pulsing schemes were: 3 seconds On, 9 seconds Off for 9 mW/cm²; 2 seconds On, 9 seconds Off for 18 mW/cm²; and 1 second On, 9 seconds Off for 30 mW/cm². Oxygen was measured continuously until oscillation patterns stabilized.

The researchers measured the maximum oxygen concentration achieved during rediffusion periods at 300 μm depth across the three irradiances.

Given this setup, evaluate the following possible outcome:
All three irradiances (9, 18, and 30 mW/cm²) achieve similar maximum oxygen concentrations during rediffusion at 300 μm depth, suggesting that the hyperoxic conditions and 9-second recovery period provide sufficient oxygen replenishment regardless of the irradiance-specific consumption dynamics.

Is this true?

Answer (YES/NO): NO